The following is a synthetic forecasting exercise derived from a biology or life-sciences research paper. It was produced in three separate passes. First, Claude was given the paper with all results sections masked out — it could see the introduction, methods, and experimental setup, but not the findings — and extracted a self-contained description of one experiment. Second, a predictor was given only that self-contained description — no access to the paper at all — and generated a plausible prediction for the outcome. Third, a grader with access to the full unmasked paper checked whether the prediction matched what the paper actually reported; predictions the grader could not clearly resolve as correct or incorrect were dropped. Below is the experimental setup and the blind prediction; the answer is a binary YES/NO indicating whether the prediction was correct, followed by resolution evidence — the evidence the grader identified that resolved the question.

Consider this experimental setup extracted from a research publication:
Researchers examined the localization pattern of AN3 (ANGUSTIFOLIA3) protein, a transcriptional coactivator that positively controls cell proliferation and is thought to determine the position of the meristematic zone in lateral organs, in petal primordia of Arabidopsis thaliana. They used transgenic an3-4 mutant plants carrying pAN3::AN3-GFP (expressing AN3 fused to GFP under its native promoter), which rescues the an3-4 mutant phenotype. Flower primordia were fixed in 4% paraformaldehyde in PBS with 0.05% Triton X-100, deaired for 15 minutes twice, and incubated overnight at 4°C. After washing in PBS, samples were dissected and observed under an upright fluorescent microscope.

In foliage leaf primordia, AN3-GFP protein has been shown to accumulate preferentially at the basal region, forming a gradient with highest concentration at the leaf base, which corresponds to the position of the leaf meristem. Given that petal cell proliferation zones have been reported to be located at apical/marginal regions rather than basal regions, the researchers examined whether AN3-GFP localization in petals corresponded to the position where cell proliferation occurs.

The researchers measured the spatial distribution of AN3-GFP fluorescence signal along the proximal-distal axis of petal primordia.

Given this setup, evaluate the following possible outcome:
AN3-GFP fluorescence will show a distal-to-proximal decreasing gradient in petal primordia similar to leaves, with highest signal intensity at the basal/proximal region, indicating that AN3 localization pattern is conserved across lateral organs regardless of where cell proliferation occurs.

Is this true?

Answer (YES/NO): NO